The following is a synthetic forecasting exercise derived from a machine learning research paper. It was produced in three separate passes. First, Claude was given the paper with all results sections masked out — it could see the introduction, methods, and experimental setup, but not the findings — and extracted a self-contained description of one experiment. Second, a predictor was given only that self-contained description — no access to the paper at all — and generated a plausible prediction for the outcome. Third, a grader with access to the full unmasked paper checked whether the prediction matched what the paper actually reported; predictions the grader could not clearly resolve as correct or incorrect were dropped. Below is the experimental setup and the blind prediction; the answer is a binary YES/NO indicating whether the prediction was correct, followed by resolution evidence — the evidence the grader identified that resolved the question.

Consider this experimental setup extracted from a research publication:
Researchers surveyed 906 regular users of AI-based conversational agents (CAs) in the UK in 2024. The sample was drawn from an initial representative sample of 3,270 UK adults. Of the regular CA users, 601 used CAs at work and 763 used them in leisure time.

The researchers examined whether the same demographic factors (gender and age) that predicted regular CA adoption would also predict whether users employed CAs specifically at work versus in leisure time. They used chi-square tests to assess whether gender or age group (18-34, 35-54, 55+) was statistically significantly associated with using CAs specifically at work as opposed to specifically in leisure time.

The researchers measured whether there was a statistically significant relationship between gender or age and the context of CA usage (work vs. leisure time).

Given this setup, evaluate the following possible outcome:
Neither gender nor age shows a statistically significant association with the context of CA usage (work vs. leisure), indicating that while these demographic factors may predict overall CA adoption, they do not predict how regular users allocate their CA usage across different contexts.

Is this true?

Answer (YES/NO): YES